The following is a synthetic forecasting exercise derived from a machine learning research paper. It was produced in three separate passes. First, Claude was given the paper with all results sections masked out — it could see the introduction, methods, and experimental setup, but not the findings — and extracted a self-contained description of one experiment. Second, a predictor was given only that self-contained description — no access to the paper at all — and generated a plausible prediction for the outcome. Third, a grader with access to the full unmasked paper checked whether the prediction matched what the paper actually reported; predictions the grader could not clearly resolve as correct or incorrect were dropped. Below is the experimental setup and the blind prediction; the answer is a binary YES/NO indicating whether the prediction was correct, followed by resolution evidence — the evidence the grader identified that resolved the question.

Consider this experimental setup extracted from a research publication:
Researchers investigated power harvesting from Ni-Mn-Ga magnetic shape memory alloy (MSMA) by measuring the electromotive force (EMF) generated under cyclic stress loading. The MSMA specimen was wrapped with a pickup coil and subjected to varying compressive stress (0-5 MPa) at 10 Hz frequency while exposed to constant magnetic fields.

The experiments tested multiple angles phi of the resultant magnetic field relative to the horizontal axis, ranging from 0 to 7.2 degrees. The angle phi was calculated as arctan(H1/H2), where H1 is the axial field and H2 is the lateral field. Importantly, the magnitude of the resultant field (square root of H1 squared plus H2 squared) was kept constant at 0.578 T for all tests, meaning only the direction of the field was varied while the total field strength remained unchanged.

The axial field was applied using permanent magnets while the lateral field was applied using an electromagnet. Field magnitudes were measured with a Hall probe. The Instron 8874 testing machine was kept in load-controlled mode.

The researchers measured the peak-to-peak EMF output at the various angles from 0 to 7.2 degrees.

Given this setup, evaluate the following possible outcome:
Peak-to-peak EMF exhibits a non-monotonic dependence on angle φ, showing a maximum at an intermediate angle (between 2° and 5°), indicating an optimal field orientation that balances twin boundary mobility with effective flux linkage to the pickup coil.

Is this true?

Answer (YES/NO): NO